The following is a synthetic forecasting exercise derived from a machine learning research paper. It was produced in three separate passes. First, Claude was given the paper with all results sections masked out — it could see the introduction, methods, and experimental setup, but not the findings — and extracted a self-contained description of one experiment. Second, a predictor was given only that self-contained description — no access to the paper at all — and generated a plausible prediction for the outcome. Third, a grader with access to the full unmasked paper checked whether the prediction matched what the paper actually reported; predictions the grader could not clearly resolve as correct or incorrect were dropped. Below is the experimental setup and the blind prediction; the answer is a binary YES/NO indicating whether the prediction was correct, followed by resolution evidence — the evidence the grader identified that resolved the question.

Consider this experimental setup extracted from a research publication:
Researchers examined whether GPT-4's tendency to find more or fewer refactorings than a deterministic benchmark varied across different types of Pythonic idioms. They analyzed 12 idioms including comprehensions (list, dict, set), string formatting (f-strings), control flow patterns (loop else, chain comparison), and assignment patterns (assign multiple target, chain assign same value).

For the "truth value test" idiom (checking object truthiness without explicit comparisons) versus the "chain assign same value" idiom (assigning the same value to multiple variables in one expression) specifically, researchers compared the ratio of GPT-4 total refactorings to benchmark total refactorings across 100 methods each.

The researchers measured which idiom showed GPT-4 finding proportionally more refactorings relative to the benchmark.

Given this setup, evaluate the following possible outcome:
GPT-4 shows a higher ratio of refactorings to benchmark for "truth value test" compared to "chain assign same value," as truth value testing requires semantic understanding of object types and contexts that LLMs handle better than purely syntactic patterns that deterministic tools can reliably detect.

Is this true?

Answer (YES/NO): YES